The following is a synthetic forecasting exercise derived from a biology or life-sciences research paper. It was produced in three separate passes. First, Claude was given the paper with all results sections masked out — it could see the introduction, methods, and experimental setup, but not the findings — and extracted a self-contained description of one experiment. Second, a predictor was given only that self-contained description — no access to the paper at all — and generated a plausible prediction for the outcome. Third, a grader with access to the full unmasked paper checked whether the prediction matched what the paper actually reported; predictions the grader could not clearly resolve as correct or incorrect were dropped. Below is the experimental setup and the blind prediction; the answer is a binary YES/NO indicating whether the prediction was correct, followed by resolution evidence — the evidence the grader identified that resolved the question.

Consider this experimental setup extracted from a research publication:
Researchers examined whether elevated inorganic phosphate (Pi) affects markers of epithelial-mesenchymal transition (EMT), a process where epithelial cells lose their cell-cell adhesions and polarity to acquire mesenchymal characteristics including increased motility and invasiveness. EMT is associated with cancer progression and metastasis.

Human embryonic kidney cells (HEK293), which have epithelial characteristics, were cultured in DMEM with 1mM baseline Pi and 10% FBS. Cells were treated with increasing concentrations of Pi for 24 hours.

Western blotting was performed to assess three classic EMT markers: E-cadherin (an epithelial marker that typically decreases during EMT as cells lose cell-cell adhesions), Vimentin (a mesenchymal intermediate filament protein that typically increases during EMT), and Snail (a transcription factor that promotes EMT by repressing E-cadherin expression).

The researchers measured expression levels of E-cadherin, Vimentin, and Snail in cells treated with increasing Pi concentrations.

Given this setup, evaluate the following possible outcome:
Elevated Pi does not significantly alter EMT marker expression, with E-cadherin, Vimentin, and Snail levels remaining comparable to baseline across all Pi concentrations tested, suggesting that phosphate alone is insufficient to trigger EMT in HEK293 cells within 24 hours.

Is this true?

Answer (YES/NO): NO